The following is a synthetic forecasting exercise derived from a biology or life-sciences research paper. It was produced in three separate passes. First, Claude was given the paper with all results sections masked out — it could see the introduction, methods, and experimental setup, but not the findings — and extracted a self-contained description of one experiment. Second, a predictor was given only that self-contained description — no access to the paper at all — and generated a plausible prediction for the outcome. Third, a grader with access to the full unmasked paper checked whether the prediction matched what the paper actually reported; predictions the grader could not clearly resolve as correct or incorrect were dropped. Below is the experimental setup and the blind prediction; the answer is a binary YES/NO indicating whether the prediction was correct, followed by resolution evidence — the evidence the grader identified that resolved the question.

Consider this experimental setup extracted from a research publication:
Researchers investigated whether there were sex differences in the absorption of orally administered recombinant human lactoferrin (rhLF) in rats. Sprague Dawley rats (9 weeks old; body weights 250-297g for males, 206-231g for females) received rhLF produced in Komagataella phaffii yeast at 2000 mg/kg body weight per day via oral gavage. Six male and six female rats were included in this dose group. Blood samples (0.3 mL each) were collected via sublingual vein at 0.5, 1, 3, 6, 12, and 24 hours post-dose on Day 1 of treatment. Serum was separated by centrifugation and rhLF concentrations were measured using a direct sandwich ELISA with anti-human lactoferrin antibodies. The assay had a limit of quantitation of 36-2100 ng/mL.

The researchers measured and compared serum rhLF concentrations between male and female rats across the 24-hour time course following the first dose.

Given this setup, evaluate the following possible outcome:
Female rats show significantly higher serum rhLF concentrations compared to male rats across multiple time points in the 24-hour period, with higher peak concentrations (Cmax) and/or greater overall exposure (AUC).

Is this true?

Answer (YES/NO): NO